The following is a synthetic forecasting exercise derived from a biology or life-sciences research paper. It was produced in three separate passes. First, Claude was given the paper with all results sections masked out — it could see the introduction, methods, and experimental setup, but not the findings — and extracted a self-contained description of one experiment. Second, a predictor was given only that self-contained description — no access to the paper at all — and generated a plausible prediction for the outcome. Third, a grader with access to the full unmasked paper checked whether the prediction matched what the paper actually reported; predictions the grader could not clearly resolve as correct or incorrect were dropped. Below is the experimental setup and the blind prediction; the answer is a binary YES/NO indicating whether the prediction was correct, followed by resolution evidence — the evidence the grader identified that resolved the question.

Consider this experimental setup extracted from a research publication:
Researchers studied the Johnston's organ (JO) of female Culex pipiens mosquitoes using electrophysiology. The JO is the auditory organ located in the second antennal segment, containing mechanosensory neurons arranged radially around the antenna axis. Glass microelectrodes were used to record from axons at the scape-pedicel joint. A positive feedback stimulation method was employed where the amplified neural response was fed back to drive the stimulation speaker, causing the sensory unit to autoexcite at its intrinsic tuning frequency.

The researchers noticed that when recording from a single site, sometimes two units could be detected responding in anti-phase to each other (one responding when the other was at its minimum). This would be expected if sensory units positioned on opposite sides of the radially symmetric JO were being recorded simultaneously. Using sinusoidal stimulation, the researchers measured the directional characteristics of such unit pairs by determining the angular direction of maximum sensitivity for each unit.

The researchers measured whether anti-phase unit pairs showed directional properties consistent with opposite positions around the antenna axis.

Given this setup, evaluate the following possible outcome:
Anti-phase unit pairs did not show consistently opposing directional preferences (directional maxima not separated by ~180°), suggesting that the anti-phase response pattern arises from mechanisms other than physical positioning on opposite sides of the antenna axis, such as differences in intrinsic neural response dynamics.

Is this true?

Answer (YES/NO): NO